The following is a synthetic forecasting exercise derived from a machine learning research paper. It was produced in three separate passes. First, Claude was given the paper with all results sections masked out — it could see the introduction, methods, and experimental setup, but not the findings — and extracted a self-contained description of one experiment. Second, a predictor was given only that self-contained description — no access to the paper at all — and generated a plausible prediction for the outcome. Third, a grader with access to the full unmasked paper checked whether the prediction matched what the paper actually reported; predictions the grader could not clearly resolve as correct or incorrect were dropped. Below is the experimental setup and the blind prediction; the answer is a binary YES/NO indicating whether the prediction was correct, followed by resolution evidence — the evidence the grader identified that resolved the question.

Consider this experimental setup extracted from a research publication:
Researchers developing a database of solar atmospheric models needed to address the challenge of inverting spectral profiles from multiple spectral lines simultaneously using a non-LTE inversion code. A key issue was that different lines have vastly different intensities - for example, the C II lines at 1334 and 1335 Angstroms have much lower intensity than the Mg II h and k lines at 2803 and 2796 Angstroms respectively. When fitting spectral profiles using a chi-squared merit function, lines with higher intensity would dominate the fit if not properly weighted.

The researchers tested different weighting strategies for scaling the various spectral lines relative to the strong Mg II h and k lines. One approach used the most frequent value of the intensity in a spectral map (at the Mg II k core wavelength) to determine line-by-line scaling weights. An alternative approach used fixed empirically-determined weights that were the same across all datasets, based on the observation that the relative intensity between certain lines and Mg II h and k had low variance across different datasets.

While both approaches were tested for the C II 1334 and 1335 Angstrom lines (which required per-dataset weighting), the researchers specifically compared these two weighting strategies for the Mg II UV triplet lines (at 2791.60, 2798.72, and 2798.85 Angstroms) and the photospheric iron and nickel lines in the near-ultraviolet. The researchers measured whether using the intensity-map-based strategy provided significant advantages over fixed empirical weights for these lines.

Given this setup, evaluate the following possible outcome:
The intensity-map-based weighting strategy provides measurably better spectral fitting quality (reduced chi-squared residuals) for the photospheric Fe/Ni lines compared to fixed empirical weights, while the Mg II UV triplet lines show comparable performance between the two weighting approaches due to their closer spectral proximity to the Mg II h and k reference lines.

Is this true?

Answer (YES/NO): NO